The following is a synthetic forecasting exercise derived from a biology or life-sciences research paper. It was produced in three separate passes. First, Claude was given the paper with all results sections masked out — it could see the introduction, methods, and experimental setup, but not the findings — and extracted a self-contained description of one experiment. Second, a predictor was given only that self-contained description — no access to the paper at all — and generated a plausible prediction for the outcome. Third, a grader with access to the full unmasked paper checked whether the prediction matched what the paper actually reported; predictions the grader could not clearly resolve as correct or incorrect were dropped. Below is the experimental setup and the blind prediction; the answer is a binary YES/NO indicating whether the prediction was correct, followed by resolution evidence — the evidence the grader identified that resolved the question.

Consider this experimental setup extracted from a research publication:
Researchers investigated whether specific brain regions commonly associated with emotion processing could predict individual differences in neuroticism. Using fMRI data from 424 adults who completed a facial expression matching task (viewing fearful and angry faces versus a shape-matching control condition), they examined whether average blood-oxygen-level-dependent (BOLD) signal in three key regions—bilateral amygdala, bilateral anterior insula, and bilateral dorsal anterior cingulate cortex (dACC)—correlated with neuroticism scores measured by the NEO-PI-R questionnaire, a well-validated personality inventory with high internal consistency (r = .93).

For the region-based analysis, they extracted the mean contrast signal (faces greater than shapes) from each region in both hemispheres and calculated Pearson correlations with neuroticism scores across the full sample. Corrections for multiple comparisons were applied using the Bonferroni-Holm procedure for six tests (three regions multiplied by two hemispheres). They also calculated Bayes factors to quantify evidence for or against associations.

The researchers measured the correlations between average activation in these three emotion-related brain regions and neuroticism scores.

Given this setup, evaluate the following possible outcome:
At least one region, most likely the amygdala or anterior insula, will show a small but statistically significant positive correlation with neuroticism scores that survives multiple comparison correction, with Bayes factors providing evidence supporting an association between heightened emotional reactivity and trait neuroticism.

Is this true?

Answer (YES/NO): NO